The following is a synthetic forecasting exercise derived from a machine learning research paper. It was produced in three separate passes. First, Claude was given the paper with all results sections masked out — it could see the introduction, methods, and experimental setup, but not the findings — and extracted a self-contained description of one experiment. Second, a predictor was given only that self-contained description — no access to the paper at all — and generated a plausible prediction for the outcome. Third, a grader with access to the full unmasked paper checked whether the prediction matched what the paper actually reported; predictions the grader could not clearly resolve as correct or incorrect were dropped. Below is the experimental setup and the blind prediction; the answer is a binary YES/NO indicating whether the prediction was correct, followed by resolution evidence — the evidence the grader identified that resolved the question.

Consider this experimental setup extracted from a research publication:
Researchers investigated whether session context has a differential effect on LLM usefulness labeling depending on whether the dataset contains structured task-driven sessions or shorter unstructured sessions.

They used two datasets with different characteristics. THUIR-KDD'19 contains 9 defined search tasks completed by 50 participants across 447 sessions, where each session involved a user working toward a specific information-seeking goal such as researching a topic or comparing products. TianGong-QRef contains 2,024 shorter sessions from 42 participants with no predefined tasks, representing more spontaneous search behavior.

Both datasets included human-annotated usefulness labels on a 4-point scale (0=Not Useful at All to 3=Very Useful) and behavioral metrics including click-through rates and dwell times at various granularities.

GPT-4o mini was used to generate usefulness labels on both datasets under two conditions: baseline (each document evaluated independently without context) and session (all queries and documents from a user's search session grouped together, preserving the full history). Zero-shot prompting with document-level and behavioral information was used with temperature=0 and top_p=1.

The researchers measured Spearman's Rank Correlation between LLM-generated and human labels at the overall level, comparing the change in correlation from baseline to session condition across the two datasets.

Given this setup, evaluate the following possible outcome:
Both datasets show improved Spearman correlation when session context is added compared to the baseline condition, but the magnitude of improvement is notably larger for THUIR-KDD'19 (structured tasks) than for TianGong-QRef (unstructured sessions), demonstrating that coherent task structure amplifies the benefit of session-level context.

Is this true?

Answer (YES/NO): NO